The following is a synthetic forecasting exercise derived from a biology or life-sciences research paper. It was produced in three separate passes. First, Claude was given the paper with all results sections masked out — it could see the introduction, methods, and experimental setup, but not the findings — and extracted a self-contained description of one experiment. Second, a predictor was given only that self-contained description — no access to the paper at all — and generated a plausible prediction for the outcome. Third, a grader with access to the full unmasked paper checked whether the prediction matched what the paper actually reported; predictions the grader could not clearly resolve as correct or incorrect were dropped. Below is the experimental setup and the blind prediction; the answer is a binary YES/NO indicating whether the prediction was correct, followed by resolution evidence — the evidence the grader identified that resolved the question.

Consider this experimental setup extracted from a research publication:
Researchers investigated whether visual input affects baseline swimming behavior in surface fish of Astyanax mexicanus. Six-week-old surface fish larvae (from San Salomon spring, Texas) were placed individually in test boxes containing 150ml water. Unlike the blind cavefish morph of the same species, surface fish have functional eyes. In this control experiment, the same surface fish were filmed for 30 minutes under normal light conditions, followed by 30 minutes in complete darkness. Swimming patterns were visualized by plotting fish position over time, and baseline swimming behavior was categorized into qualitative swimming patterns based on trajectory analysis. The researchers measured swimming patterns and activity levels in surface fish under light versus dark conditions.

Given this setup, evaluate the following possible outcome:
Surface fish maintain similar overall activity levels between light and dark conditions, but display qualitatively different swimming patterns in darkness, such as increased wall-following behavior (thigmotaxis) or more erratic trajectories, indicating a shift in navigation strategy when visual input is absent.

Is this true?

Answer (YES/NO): NO